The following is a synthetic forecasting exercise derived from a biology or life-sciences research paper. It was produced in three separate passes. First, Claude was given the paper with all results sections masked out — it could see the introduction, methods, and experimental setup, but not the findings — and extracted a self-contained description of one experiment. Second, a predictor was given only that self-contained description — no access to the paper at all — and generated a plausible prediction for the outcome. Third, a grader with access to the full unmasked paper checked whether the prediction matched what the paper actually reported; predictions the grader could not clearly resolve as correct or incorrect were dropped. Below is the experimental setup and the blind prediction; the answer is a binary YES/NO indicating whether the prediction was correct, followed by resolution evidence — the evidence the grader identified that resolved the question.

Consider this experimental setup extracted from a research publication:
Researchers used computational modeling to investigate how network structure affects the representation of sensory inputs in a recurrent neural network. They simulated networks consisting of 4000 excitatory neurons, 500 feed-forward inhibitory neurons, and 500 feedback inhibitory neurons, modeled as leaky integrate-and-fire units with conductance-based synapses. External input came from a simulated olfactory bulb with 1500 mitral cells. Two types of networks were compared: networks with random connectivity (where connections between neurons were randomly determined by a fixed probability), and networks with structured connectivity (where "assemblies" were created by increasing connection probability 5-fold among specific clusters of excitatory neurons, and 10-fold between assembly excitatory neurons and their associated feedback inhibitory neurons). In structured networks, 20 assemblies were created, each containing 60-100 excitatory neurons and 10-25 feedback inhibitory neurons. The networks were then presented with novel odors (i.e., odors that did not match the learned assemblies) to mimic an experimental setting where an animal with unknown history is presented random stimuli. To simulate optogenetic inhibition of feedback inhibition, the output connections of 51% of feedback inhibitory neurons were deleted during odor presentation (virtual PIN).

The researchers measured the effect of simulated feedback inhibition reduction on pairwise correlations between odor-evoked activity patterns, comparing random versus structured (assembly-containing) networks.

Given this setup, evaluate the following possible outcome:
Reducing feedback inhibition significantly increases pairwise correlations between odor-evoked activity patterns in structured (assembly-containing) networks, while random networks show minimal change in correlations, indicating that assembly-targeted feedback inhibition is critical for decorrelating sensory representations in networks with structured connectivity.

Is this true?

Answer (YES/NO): YES